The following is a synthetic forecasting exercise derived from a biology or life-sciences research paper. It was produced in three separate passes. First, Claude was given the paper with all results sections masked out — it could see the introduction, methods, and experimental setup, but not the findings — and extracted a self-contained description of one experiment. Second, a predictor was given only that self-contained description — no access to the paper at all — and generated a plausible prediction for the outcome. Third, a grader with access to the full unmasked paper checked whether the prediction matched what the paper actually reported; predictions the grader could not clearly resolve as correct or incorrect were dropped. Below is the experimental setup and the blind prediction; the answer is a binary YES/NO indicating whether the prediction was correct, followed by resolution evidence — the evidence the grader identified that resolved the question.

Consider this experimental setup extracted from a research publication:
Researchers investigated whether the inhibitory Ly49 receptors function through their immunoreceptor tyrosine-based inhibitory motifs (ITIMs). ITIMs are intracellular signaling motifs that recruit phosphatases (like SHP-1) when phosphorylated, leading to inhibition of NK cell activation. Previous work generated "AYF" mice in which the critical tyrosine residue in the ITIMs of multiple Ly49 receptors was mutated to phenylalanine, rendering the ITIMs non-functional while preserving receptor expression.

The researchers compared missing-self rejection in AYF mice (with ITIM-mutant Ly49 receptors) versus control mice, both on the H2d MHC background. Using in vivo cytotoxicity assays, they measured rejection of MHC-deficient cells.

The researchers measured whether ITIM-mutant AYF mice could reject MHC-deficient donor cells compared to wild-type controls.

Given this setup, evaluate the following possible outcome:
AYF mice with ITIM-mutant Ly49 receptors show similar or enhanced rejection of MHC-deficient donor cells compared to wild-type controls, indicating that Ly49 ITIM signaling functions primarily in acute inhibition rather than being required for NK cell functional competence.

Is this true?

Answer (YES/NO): NO